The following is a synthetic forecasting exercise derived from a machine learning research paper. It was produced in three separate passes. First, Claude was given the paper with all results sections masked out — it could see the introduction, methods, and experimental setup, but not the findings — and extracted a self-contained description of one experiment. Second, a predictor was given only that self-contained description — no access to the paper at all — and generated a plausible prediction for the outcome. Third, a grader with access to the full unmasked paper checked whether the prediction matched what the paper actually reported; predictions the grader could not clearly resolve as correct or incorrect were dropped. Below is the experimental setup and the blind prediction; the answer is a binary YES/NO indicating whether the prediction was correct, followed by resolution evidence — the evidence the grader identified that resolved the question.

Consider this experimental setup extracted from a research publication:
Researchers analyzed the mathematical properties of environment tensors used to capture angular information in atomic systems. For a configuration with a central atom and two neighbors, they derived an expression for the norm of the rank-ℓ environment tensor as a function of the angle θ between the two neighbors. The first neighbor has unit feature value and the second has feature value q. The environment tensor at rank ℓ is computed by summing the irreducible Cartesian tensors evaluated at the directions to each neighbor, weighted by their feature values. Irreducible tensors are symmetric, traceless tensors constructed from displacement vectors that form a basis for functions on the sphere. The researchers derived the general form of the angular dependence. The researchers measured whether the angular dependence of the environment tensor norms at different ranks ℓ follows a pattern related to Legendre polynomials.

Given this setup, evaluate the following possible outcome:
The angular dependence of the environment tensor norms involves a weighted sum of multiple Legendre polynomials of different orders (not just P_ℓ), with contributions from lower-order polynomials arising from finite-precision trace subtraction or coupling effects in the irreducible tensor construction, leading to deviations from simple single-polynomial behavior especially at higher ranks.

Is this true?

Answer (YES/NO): NO